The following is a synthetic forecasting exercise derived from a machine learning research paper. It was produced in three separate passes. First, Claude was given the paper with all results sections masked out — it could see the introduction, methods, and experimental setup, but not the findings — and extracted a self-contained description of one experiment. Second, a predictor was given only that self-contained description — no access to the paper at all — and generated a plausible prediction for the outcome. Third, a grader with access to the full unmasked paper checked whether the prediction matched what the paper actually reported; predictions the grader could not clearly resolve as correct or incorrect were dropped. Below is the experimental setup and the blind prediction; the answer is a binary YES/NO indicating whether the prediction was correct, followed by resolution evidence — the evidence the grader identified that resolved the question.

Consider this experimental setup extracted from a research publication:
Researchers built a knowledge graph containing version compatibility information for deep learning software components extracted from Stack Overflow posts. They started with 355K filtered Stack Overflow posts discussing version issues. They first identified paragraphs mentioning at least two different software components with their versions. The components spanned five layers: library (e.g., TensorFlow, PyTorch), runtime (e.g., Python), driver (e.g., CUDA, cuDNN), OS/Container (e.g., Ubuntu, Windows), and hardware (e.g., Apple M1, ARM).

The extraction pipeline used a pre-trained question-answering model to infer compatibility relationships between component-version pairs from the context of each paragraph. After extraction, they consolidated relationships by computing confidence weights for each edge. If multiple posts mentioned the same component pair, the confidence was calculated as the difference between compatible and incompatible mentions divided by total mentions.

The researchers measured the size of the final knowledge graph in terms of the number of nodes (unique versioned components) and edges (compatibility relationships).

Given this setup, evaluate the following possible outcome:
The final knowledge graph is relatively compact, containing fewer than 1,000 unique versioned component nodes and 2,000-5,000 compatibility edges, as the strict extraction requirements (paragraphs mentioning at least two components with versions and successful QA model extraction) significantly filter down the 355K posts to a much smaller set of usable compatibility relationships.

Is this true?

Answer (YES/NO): NO